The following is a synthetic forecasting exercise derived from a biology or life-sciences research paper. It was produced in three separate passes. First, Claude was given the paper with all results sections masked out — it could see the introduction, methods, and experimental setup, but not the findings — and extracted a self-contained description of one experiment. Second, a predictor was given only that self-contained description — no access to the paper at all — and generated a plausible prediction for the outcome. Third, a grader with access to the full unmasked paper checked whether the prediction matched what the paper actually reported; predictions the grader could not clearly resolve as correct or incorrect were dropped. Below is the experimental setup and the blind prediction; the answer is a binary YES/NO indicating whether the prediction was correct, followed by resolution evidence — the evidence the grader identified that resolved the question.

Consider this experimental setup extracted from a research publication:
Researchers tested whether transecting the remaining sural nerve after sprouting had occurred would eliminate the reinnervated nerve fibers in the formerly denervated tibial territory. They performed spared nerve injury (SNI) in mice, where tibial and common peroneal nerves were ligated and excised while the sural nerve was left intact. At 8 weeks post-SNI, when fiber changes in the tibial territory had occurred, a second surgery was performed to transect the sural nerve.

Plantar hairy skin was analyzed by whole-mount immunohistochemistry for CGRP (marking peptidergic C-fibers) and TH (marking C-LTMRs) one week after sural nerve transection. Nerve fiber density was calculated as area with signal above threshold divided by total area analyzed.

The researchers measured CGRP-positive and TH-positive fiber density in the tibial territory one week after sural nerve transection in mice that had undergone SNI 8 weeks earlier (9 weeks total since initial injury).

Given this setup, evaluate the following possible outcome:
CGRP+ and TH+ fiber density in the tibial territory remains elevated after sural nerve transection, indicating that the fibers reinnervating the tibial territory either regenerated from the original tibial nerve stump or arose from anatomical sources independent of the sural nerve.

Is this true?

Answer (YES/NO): NO